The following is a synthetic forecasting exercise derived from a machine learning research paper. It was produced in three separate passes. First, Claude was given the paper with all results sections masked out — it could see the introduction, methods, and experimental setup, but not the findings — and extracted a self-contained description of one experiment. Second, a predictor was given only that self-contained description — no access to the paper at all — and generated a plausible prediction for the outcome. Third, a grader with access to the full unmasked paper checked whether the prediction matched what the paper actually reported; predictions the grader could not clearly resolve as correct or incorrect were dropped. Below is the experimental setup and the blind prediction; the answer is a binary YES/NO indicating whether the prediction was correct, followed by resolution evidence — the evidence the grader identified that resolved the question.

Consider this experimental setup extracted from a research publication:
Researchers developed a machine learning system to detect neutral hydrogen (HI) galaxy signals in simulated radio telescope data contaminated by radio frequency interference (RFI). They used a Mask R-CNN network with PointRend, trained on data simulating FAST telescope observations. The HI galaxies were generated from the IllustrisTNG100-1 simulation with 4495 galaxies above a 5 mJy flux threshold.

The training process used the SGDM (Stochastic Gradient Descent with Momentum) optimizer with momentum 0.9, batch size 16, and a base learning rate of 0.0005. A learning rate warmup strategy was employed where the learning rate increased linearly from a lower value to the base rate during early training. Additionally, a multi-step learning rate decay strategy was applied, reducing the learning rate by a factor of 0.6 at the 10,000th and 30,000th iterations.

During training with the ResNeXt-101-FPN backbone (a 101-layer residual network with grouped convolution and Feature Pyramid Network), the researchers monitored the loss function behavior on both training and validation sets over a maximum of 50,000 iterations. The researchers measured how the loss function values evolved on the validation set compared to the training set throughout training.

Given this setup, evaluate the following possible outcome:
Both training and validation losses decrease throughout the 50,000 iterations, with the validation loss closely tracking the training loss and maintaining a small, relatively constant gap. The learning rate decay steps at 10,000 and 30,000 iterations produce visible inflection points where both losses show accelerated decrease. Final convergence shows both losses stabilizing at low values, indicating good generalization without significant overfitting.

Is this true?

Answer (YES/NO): NO